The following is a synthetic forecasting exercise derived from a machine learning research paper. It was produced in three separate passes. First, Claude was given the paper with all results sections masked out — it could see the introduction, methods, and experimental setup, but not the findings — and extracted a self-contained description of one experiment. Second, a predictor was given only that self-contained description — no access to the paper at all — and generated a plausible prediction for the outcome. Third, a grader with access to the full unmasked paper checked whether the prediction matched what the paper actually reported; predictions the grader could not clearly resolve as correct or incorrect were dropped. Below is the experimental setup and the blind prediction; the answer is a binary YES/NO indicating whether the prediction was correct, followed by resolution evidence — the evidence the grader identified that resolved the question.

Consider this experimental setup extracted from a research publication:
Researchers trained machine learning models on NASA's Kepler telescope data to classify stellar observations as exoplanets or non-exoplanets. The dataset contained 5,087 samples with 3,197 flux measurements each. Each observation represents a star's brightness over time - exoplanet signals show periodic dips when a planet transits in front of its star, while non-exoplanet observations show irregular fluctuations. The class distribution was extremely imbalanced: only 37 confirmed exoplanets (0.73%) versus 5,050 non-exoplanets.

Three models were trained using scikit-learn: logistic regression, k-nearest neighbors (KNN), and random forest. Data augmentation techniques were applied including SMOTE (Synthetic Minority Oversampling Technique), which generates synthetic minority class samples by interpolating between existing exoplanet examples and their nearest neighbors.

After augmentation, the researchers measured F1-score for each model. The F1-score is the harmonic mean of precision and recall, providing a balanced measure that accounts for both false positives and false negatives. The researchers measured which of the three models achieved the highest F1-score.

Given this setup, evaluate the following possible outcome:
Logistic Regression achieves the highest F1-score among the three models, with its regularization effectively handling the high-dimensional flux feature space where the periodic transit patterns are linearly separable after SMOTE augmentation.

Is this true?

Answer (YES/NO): YES